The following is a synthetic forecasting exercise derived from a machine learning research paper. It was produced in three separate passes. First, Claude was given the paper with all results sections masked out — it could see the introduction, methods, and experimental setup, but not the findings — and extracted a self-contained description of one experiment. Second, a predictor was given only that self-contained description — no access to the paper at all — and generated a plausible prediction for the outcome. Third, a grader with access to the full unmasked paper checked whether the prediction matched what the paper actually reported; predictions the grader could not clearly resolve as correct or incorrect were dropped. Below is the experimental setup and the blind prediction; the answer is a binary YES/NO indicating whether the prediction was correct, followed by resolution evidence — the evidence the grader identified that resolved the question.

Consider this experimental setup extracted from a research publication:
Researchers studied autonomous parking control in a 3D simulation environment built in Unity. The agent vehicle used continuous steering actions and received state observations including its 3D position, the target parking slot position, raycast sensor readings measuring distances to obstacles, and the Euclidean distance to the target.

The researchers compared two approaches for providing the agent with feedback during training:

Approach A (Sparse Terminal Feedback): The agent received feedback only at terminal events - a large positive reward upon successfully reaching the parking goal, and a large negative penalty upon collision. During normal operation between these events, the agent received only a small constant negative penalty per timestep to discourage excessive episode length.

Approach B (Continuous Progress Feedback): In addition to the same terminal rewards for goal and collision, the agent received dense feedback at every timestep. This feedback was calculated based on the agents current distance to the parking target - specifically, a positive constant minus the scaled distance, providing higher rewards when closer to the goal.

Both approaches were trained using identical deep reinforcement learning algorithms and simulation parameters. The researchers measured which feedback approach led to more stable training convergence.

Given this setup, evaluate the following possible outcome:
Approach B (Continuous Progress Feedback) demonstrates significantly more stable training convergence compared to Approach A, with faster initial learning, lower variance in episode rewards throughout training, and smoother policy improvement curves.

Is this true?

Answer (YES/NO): NO